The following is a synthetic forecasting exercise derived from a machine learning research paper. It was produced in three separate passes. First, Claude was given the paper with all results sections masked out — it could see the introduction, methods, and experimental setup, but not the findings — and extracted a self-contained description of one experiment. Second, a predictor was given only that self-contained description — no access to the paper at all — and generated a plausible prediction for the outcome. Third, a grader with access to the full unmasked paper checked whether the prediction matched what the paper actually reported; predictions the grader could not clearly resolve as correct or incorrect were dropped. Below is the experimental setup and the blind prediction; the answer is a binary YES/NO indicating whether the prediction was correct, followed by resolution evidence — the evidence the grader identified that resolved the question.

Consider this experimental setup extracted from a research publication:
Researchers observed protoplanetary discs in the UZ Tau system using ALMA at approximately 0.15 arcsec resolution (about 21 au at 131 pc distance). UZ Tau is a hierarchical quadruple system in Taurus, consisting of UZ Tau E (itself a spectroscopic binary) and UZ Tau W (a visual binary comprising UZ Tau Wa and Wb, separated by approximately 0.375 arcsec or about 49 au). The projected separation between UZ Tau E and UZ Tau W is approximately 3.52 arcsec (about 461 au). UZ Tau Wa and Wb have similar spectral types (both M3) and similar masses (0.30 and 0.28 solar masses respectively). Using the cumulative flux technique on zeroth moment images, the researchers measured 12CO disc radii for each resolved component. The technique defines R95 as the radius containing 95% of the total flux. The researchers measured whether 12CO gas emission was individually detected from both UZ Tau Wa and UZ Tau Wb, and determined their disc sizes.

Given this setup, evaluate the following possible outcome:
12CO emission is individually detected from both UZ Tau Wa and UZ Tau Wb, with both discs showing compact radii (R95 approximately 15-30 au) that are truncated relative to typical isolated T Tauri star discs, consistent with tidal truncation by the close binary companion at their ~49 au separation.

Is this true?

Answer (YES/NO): NO